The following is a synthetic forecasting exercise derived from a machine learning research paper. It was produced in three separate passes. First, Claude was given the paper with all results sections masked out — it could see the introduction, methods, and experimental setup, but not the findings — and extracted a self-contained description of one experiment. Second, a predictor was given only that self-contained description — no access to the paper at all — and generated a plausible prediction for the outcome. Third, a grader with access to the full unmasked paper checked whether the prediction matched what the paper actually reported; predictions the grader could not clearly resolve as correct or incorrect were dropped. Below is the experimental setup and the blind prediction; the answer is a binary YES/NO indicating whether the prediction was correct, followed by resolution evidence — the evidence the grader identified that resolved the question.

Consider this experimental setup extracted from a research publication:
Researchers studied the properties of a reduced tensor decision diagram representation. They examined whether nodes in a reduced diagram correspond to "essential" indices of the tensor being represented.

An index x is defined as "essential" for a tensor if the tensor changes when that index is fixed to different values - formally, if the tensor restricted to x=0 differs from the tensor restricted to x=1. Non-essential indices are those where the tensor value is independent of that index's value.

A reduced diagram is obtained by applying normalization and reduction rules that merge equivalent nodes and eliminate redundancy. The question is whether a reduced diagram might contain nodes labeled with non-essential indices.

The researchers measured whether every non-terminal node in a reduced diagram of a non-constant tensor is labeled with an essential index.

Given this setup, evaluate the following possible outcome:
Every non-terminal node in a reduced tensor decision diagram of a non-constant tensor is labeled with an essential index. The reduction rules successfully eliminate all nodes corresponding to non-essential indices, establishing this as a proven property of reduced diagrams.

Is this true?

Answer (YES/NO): YES